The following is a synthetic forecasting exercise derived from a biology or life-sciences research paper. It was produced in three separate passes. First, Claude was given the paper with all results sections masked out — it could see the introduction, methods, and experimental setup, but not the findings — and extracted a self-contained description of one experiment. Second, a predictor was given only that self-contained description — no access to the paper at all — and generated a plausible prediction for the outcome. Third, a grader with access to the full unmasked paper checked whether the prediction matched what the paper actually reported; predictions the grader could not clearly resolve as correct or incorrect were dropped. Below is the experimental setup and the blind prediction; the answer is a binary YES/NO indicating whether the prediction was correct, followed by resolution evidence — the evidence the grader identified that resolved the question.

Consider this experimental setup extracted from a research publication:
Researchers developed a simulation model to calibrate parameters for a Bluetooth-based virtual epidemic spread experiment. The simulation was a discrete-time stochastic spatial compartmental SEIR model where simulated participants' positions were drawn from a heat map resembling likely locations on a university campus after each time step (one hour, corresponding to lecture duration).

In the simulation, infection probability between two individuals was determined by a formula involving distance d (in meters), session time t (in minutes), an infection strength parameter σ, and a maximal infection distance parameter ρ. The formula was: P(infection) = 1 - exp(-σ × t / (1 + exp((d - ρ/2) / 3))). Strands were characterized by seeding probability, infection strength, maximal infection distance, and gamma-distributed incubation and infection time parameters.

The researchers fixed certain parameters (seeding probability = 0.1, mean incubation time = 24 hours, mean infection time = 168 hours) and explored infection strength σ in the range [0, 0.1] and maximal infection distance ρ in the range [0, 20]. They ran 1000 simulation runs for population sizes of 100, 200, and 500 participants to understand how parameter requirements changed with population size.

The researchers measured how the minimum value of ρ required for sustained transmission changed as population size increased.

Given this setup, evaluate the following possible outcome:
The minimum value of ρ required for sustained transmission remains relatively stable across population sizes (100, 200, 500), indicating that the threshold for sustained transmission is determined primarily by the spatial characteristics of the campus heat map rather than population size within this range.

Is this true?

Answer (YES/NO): NO